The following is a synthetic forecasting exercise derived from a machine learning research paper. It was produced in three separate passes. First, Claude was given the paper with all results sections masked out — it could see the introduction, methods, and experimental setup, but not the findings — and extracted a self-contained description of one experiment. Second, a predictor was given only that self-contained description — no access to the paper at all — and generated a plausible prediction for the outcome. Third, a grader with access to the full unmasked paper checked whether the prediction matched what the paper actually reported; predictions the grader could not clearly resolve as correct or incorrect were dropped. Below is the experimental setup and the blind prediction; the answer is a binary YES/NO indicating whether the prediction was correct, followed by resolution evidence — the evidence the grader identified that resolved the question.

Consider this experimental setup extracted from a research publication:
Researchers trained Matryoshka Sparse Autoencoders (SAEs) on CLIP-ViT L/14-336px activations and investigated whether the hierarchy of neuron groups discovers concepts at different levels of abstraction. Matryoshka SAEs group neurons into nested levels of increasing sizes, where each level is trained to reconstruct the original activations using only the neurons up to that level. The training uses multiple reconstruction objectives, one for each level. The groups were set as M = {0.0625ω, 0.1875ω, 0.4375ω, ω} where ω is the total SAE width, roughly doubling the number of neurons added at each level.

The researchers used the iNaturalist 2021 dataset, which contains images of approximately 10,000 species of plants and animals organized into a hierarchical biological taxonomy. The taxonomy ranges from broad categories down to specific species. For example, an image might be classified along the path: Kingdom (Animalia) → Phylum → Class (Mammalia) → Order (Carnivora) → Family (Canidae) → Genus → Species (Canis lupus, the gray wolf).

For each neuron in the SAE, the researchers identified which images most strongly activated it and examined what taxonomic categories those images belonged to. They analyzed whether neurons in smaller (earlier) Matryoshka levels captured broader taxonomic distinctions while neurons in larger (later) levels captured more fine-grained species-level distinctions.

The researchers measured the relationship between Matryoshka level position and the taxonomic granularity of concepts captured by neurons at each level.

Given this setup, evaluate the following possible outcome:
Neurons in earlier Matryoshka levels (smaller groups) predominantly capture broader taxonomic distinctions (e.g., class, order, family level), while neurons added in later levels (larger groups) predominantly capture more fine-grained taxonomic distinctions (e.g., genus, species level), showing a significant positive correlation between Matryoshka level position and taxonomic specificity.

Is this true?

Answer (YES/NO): YES